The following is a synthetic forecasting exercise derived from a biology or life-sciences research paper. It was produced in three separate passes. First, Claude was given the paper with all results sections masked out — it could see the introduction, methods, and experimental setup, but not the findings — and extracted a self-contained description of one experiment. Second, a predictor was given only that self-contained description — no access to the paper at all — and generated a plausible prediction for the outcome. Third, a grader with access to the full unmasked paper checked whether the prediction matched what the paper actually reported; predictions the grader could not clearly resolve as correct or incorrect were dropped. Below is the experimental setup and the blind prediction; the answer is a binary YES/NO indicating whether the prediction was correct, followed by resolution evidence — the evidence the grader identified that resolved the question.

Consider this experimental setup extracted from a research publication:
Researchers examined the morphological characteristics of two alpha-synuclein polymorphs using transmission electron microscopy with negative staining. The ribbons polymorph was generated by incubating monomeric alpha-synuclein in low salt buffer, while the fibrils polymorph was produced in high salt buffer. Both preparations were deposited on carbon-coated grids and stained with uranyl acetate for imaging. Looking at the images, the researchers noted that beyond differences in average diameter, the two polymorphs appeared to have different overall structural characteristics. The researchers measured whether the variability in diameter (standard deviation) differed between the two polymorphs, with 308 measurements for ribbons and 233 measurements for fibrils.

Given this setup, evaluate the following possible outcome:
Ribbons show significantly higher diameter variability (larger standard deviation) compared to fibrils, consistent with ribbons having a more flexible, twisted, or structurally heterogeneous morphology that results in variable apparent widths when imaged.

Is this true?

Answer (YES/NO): YES